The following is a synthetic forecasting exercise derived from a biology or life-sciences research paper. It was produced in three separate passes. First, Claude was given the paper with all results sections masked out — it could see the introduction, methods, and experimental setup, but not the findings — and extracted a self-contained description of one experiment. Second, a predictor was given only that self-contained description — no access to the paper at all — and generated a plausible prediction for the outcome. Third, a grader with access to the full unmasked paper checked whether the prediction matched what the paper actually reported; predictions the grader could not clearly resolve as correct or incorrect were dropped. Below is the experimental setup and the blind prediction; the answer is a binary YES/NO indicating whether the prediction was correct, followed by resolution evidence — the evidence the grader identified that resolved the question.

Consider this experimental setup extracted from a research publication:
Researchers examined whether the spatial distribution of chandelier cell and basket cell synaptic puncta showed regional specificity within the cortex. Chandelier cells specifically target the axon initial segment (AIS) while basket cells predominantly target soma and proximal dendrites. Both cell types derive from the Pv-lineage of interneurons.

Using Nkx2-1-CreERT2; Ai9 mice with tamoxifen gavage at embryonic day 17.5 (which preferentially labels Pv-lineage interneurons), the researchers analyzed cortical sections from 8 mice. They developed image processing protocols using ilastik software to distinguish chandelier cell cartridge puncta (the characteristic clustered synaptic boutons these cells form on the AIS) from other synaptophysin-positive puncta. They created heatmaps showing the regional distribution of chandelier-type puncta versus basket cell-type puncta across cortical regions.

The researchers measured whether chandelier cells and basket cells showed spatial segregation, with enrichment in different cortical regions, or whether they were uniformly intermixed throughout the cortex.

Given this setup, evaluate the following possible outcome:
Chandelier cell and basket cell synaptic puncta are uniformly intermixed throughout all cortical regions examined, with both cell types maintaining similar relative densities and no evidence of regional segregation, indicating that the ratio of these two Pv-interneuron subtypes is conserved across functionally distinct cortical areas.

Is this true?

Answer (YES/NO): NO